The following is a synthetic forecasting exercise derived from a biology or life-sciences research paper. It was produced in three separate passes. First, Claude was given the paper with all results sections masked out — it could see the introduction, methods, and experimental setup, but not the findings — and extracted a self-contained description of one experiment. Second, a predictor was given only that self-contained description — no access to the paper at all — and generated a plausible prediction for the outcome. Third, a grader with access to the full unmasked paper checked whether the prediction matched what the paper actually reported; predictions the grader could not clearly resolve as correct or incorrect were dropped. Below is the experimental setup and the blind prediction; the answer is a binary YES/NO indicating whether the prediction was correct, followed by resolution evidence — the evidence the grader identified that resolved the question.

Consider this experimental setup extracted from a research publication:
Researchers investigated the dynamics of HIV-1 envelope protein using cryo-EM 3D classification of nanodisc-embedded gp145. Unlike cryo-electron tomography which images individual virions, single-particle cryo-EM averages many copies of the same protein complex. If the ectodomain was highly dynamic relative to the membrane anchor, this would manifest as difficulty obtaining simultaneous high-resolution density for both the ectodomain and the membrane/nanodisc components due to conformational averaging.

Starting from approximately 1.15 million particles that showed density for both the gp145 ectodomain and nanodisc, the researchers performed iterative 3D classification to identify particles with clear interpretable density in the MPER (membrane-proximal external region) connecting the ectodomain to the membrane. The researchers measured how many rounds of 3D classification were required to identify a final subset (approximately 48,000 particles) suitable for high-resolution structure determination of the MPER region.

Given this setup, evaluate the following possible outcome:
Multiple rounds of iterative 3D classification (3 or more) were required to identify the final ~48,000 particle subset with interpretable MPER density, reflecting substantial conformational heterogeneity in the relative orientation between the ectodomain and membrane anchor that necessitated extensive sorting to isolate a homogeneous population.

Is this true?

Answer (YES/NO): YES